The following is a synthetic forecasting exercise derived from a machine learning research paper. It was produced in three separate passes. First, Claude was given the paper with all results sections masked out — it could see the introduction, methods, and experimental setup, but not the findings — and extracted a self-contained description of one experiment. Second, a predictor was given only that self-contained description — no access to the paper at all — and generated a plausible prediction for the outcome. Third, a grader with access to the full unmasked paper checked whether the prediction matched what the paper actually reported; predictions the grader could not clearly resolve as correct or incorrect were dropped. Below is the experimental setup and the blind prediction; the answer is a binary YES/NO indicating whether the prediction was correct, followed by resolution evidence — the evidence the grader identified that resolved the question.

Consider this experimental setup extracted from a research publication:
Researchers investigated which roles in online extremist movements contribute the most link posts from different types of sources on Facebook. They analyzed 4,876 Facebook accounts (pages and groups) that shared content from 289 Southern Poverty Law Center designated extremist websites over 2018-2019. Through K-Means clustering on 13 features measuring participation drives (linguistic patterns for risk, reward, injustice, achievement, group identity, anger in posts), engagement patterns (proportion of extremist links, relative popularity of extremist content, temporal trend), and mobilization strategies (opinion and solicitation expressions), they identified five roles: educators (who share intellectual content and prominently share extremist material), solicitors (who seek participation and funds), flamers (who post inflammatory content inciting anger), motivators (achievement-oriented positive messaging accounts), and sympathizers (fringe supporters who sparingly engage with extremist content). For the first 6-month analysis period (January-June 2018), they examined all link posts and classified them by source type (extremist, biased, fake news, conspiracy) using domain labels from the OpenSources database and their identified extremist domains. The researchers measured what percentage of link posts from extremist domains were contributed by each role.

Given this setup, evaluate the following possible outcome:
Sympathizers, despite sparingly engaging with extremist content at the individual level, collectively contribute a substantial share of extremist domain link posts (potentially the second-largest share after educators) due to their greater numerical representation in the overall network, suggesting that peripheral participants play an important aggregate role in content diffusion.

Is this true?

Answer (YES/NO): NO